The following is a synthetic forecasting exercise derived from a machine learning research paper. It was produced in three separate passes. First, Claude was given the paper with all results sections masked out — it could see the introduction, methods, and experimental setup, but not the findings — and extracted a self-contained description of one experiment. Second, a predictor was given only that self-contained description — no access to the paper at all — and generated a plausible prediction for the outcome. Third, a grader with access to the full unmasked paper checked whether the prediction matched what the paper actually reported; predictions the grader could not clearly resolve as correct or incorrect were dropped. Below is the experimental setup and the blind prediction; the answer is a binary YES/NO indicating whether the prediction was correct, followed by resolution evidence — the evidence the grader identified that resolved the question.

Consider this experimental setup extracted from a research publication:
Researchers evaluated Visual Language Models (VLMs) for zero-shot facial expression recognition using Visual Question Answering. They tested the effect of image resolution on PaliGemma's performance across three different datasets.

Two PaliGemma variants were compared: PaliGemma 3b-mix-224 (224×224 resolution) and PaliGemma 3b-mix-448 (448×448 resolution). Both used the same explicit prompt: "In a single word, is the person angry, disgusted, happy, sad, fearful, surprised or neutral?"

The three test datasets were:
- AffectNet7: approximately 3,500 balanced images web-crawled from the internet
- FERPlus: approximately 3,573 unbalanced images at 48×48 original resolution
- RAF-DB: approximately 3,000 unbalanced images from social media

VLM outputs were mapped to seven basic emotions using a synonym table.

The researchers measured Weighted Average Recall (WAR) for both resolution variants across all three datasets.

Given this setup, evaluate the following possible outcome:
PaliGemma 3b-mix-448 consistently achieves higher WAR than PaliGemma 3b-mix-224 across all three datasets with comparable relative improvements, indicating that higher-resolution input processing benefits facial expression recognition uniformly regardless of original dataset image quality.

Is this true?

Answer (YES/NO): NO